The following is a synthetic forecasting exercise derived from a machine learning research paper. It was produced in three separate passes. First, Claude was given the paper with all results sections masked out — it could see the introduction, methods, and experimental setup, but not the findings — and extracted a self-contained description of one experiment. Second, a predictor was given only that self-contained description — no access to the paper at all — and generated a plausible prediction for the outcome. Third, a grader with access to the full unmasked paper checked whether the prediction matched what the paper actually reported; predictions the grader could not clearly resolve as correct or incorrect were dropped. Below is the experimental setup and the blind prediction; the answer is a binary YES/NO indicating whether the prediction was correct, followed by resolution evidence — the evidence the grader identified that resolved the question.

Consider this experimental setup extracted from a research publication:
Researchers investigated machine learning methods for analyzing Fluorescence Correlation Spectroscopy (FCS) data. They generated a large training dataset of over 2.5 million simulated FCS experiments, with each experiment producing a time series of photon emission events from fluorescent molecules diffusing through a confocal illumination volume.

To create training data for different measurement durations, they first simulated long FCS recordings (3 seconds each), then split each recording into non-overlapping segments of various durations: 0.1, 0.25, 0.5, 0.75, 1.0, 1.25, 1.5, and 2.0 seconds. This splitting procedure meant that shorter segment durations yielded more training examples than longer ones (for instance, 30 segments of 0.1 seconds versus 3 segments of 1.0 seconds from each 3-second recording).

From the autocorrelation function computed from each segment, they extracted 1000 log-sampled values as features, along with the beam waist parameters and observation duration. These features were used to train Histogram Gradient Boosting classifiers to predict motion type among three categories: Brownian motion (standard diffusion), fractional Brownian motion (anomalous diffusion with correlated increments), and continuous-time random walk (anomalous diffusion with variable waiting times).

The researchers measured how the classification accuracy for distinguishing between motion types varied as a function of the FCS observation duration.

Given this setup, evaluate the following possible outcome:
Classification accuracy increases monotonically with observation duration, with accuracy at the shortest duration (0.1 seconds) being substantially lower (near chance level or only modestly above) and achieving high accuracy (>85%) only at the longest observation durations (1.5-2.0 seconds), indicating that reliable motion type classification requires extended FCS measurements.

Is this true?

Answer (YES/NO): NO